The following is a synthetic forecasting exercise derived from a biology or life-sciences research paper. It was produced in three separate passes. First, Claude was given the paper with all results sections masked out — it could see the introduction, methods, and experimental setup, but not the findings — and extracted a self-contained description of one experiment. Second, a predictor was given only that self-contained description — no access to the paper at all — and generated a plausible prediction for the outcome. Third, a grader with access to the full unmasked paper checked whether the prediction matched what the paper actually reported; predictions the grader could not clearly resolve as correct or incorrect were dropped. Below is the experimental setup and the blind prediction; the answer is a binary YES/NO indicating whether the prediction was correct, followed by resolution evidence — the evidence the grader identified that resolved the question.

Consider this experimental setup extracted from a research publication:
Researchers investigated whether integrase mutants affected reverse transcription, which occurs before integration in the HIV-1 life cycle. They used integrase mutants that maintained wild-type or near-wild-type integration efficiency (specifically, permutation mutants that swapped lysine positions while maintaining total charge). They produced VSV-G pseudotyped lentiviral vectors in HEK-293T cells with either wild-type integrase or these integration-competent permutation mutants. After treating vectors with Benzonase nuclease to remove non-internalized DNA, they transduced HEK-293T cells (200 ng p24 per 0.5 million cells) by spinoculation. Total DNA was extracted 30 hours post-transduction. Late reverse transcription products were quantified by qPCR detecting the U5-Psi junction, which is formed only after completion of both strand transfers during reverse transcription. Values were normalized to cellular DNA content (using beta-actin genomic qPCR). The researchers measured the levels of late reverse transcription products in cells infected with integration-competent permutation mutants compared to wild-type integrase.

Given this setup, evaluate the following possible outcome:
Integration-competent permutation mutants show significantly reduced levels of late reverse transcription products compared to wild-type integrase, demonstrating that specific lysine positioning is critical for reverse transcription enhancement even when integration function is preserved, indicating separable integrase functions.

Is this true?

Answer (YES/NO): YES